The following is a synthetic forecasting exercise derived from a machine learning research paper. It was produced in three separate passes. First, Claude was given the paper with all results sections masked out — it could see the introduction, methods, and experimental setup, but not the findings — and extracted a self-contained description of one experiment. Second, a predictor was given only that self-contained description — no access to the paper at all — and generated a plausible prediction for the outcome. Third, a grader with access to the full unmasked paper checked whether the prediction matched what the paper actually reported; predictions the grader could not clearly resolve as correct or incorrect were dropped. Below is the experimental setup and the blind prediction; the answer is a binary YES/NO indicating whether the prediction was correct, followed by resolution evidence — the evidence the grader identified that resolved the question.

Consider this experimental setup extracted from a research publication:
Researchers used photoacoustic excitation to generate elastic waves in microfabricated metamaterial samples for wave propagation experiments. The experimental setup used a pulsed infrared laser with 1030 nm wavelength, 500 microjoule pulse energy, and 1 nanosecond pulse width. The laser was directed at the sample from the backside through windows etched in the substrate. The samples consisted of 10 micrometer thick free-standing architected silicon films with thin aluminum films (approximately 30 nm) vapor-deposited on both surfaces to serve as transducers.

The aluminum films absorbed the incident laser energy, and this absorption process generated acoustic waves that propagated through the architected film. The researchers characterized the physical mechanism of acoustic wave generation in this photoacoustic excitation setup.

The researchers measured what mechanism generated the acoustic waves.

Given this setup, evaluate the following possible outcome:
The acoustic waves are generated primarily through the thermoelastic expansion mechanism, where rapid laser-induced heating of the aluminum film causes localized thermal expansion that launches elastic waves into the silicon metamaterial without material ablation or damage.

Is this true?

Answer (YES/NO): YES